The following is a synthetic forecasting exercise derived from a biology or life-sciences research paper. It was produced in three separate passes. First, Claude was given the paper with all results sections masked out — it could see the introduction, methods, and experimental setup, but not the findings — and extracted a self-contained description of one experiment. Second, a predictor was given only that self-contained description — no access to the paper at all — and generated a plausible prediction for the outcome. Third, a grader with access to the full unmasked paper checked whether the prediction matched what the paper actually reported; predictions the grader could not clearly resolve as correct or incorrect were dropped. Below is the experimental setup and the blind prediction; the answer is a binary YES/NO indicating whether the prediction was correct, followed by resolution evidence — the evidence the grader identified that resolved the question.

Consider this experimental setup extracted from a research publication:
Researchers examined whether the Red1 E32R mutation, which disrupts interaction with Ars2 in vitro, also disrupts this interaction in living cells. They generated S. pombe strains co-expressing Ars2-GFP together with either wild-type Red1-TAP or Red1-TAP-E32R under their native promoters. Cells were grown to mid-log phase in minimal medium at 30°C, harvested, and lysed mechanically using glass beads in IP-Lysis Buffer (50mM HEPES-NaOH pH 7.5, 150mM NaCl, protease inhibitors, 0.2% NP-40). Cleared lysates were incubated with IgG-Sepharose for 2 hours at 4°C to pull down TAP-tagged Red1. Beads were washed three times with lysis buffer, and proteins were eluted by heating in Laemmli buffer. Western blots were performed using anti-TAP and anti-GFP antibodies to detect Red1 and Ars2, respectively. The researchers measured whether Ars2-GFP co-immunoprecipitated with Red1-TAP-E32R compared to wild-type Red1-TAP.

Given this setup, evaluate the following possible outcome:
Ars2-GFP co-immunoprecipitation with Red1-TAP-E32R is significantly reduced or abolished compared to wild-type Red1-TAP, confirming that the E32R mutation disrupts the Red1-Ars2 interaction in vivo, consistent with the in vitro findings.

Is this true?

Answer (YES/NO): YES